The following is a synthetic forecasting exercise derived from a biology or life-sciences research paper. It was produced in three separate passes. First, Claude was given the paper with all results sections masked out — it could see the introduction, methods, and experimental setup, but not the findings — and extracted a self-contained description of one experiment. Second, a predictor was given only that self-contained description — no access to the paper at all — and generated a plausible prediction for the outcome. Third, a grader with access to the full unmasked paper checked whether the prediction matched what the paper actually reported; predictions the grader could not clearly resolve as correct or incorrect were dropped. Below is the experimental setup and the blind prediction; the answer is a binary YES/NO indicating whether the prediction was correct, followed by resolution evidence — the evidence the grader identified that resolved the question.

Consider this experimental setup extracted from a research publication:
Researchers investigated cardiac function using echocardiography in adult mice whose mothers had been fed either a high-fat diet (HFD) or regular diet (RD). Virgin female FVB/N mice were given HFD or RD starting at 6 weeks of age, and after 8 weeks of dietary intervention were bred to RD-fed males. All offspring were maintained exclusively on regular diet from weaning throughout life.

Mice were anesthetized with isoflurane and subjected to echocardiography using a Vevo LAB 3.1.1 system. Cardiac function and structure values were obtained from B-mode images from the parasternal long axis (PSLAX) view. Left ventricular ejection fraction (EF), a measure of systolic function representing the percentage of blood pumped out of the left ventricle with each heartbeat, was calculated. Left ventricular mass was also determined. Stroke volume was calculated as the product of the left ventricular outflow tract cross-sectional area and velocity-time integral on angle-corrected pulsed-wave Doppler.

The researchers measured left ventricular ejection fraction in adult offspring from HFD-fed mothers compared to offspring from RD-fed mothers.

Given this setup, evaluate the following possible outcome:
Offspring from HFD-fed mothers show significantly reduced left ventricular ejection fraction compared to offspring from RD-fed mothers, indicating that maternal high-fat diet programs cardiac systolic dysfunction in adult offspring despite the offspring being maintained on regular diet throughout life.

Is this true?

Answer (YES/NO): NO